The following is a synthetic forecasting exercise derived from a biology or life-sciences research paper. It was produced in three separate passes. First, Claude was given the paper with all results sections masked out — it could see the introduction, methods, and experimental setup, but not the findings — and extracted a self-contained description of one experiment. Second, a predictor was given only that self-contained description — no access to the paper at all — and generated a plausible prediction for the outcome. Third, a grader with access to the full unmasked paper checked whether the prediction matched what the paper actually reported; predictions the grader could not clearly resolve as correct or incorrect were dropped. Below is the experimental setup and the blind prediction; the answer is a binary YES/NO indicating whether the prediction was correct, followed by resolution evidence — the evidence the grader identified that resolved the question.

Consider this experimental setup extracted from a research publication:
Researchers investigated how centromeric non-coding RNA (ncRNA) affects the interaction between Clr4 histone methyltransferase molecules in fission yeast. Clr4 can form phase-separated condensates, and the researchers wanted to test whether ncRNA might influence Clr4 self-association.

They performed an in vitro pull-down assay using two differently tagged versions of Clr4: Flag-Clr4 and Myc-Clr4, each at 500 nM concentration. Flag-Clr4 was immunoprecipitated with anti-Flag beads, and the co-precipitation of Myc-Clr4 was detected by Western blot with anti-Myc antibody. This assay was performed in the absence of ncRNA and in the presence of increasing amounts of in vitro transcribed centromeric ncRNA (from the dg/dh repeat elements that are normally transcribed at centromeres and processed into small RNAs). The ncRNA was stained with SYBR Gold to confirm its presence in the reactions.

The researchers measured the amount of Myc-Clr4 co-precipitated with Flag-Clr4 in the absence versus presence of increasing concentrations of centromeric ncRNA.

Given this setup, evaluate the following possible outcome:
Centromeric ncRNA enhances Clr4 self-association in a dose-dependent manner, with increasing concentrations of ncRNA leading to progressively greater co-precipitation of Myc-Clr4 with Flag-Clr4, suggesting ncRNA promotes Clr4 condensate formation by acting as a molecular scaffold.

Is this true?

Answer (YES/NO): NO